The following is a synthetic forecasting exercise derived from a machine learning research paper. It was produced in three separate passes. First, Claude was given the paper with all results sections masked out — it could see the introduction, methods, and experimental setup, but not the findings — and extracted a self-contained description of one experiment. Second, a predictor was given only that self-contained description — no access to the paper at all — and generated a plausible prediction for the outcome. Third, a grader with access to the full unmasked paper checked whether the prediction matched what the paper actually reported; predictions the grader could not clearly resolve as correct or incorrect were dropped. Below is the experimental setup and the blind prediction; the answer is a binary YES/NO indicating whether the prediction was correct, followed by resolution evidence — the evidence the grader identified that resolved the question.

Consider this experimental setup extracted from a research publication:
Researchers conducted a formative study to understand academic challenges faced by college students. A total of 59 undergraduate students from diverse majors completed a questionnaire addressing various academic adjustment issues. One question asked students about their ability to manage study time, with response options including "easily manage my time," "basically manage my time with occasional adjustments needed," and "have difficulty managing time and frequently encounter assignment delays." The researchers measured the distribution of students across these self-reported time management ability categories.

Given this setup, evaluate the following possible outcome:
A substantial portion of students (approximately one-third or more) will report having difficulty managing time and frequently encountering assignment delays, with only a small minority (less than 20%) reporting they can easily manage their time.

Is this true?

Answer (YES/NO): NO